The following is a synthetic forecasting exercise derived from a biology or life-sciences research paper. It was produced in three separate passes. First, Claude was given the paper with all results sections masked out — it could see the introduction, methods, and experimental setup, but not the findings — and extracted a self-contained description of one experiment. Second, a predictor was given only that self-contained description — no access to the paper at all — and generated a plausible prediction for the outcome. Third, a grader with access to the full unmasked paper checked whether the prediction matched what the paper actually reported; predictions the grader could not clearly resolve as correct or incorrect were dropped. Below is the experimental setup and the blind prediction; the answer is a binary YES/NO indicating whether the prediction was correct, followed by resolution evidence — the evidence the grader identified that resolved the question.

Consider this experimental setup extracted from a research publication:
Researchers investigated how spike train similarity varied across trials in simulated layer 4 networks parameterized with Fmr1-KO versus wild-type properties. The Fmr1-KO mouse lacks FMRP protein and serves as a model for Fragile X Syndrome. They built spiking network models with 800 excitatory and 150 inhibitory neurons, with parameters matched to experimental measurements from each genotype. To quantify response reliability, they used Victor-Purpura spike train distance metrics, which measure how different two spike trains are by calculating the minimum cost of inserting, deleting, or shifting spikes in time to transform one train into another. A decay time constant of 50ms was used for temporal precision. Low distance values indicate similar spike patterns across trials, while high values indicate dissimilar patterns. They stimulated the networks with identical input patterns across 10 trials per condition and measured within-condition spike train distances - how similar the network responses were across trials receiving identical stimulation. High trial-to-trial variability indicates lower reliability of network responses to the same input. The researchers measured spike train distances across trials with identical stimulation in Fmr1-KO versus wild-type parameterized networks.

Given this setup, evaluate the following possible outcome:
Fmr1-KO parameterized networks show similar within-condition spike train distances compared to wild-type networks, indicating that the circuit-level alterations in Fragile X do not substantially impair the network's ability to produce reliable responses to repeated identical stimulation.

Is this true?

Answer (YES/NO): NO